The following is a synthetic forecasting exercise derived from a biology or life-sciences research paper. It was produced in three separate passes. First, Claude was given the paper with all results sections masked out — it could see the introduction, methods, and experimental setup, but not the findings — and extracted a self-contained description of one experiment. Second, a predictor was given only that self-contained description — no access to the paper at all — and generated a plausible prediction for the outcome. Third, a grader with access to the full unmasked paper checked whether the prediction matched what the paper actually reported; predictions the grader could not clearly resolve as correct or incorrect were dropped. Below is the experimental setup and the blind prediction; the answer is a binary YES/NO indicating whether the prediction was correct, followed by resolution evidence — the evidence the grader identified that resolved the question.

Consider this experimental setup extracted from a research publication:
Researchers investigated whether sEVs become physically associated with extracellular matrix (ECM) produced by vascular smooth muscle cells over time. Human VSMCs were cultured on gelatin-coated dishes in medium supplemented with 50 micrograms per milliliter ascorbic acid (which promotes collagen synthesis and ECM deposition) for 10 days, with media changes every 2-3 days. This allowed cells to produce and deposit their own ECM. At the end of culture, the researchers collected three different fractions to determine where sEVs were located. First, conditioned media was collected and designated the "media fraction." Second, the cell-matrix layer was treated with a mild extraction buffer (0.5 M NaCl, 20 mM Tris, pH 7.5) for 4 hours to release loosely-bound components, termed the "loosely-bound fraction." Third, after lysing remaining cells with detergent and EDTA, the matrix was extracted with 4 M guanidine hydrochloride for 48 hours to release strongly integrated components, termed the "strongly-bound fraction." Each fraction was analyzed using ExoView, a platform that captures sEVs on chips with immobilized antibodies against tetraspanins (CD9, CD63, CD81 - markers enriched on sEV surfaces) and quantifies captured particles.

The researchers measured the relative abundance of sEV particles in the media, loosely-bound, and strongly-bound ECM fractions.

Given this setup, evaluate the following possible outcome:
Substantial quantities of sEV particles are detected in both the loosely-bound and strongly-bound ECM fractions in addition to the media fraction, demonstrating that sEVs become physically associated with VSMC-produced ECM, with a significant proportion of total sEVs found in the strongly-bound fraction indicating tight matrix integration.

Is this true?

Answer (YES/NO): YES